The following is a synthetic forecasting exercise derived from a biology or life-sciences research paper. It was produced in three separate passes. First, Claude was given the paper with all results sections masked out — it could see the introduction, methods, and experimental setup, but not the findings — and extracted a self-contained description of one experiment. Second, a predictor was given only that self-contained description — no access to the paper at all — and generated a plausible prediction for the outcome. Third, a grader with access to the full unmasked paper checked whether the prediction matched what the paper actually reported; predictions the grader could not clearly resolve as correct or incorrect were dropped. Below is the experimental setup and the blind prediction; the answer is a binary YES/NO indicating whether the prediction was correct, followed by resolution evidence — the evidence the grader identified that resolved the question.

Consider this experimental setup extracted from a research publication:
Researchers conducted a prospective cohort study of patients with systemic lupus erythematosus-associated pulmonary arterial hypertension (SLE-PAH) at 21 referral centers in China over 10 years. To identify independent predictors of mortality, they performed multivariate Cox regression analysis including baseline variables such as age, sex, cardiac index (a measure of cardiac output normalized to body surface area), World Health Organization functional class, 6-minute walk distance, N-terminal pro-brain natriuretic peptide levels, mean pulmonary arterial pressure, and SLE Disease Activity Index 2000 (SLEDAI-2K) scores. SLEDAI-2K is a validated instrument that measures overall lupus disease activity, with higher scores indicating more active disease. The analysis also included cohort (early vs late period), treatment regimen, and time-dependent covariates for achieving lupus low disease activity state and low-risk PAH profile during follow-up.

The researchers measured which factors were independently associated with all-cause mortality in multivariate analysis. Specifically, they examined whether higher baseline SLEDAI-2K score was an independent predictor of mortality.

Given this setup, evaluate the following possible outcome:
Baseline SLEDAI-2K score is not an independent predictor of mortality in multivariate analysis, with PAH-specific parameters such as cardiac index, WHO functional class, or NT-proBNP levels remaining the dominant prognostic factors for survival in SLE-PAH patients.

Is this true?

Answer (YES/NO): NO